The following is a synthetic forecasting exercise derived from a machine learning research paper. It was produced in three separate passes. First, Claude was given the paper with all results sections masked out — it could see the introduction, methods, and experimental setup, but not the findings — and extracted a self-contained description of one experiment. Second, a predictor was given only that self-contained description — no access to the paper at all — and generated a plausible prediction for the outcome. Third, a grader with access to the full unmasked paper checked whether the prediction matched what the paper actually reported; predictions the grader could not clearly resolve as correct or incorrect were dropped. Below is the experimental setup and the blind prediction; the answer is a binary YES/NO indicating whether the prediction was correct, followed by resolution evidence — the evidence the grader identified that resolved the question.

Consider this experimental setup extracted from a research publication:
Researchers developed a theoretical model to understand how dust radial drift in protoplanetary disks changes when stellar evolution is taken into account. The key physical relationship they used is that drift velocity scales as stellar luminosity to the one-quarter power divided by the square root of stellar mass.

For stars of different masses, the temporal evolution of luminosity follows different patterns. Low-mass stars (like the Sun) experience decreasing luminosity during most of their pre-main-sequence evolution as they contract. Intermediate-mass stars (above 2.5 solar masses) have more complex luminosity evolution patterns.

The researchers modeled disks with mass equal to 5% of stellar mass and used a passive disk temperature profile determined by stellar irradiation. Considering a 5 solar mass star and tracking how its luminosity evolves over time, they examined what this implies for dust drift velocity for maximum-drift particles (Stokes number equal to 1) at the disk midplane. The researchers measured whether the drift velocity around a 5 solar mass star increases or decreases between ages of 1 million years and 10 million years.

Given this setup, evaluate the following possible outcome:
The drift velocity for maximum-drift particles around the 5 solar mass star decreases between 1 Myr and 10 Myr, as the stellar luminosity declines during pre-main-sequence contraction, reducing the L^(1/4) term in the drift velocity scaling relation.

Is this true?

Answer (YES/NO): NO